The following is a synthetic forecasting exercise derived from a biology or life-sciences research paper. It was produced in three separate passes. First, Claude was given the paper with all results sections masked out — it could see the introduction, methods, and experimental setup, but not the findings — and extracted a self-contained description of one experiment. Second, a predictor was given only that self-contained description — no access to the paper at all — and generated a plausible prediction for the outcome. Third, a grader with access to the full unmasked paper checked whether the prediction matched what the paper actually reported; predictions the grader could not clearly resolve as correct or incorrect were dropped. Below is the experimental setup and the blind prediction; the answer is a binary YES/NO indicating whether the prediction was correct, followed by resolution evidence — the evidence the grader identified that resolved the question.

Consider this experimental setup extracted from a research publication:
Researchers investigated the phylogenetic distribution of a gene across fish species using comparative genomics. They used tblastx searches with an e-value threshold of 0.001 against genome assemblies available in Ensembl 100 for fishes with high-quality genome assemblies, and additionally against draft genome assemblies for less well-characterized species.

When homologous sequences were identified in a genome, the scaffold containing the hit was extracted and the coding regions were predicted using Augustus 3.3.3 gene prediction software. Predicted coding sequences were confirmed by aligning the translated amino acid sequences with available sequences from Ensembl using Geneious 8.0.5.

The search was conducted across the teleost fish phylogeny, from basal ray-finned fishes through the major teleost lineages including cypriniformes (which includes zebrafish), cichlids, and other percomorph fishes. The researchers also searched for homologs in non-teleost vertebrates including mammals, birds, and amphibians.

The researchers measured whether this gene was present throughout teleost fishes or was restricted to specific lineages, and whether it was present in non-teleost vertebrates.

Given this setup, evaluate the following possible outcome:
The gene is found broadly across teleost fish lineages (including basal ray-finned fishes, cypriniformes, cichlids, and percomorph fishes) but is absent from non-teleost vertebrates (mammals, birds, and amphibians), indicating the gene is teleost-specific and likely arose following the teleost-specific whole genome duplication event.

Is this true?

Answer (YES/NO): NO